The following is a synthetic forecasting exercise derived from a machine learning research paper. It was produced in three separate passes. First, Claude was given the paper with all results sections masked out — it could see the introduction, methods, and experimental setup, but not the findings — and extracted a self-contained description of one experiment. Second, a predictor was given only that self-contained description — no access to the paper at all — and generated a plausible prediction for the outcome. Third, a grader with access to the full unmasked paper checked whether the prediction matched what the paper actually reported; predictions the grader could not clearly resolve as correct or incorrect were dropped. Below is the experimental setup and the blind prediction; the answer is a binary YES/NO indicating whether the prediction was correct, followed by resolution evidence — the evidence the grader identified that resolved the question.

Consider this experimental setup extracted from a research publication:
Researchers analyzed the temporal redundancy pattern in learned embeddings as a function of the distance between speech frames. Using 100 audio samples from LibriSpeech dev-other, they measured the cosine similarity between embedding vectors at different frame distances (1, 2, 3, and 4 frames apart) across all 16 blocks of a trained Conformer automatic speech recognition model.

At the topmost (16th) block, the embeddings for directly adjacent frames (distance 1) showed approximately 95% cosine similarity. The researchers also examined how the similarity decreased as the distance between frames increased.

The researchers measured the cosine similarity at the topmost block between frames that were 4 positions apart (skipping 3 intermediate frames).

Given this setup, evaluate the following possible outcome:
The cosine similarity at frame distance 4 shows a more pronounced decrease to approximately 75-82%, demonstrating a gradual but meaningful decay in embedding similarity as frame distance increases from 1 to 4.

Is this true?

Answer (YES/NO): NO